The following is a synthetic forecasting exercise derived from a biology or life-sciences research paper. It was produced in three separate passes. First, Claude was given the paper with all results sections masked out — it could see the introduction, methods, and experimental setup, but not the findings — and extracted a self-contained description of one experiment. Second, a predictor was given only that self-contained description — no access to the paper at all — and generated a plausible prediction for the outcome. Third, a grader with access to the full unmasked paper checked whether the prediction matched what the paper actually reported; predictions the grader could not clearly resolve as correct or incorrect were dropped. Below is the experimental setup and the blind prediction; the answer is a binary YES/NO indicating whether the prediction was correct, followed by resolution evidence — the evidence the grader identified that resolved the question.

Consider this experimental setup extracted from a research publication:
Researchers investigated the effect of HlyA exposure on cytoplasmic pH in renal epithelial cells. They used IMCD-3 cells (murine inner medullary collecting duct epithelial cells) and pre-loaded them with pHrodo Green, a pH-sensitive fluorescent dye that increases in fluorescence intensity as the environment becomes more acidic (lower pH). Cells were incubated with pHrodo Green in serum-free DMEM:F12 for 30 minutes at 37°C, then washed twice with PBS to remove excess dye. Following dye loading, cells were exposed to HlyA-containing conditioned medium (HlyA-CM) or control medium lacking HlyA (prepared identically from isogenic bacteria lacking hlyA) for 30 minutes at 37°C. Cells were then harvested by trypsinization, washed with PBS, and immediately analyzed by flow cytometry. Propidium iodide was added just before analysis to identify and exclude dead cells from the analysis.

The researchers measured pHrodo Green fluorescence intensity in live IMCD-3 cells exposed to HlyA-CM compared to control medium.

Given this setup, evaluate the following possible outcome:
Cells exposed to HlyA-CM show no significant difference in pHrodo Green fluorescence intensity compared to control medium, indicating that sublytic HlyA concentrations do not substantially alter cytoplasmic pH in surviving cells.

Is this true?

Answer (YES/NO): NO